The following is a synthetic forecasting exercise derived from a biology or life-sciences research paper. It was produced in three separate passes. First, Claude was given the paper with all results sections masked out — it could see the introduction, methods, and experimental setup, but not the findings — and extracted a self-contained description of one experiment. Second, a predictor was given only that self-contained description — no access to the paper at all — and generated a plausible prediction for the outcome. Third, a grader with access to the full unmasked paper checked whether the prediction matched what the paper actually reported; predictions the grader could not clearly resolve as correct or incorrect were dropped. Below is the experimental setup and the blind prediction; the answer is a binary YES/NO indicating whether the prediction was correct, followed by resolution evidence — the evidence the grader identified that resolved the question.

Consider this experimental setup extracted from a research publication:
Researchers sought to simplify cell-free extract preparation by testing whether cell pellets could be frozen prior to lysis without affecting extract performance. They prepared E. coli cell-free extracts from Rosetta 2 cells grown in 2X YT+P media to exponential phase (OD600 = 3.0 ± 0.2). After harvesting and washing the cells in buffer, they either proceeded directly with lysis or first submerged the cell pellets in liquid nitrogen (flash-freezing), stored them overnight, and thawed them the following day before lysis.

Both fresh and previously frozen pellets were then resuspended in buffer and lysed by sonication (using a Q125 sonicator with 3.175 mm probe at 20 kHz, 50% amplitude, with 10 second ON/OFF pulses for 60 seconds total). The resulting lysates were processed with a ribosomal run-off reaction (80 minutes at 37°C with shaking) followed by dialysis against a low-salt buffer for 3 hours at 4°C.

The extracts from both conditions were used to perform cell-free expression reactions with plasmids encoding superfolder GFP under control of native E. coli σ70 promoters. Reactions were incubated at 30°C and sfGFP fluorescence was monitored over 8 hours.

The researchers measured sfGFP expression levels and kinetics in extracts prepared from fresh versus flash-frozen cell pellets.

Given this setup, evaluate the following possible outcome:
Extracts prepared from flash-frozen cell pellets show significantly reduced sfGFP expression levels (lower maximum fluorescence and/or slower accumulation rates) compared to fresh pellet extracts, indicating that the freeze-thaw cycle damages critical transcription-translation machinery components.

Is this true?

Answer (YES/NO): NO